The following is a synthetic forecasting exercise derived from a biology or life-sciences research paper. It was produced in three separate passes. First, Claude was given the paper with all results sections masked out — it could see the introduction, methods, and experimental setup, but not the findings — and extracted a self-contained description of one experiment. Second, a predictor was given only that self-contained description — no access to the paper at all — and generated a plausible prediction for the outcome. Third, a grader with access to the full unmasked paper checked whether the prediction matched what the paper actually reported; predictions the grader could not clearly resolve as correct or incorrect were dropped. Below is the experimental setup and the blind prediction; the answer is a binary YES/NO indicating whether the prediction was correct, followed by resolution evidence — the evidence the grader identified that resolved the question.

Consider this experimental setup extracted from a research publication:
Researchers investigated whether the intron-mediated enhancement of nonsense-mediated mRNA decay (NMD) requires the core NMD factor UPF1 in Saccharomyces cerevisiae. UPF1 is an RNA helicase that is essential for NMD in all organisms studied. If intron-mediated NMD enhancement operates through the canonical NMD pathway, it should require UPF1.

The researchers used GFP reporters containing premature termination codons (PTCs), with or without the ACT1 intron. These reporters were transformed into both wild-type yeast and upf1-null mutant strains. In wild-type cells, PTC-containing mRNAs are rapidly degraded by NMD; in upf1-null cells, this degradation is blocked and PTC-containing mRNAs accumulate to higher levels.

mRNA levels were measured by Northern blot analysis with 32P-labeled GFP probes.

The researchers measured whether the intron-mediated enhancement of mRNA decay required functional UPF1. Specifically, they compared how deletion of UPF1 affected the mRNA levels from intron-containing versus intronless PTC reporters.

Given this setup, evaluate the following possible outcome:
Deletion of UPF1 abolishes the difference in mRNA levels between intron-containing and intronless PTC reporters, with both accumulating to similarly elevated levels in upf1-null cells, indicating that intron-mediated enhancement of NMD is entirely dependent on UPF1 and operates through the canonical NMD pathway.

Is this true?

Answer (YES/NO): YES